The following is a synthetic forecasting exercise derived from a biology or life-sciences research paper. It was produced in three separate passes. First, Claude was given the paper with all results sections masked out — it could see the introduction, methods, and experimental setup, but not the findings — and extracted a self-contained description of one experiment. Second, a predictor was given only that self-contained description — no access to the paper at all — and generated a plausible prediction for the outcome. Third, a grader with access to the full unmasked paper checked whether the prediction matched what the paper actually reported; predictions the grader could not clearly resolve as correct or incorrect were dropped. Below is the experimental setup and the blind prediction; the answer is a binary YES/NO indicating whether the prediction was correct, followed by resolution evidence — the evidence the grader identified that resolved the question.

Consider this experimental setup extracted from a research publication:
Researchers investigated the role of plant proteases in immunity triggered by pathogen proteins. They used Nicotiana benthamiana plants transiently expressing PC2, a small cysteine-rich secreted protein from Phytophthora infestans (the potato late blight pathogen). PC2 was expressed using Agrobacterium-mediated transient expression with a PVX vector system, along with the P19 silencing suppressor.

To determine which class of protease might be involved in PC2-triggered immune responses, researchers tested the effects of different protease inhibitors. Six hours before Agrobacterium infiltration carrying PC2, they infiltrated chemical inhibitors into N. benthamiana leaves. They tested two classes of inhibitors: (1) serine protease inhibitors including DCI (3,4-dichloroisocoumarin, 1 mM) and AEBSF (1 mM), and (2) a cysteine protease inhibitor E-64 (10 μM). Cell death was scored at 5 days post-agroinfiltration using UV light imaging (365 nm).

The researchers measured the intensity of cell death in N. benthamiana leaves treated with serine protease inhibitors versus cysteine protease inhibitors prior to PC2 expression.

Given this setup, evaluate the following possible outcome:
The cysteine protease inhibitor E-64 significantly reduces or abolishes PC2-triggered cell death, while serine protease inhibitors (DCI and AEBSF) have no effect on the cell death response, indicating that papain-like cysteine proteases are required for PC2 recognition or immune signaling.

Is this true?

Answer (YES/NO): NO